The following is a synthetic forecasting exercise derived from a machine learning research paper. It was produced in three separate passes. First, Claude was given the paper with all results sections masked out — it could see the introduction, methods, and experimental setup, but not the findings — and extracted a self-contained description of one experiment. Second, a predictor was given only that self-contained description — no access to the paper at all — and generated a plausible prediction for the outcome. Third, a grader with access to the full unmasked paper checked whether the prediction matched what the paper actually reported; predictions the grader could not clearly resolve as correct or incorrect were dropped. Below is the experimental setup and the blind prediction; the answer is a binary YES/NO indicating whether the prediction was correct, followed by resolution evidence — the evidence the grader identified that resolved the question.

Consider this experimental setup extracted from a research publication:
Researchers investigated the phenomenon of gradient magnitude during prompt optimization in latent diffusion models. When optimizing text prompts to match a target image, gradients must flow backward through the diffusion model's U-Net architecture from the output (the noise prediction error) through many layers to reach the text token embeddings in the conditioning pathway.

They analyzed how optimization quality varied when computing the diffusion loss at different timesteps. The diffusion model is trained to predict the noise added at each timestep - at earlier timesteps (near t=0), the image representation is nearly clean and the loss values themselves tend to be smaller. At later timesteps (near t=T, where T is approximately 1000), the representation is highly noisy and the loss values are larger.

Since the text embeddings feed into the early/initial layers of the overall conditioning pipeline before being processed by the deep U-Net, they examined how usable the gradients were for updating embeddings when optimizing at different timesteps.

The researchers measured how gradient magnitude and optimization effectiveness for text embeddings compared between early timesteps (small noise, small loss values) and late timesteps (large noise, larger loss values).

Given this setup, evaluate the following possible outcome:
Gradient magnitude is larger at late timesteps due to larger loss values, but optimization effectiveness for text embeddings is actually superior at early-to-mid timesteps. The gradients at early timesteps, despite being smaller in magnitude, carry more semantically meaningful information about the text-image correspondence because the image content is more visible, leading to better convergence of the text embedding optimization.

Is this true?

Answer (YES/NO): NO